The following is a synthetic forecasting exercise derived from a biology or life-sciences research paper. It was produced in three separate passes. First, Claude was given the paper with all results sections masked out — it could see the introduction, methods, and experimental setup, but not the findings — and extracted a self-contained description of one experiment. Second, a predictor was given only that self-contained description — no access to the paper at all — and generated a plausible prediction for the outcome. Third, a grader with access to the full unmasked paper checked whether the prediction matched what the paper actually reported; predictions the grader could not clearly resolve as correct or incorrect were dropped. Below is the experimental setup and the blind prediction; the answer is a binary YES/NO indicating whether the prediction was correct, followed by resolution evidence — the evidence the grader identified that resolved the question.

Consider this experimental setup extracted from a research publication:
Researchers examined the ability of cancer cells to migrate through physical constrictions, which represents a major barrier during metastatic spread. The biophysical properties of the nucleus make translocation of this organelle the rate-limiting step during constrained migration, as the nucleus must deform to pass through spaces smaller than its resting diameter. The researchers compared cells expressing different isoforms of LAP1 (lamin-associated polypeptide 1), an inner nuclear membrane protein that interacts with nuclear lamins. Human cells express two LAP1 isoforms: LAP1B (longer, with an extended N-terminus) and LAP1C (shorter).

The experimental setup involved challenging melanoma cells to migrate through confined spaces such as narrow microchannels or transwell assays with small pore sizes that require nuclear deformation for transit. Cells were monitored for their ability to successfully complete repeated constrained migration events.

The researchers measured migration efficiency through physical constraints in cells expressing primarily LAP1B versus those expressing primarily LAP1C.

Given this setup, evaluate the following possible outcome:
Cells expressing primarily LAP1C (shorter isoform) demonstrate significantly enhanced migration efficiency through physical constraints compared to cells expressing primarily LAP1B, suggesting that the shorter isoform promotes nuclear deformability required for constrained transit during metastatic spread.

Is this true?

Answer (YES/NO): YES